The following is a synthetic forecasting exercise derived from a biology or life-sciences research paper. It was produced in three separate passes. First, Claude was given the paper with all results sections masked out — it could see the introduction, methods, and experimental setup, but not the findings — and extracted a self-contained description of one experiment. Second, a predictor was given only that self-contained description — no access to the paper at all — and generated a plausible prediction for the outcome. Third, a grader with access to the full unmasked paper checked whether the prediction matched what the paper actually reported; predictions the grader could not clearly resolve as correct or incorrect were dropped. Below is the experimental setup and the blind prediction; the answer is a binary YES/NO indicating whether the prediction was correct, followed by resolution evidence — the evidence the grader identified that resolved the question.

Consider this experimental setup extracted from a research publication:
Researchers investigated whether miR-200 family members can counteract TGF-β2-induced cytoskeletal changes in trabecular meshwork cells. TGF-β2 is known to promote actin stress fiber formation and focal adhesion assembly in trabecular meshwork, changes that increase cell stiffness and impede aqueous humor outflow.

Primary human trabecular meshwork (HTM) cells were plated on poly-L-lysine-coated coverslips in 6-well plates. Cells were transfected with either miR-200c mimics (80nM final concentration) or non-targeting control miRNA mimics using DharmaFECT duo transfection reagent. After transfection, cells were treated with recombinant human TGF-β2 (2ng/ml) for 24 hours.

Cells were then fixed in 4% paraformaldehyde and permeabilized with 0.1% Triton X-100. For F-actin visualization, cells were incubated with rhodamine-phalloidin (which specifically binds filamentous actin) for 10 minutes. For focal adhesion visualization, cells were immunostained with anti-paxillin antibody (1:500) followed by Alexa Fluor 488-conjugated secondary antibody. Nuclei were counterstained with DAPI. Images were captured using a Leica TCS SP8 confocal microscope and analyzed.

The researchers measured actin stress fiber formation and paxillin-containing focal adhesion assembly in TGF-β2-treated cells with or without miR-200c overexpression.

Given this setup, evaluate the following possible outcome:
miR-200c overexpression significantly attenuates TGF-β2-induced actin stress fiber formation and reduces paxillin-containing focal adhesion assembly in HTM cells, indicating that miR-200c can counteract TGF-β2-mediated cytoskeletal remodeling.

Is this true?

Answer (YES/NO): YES